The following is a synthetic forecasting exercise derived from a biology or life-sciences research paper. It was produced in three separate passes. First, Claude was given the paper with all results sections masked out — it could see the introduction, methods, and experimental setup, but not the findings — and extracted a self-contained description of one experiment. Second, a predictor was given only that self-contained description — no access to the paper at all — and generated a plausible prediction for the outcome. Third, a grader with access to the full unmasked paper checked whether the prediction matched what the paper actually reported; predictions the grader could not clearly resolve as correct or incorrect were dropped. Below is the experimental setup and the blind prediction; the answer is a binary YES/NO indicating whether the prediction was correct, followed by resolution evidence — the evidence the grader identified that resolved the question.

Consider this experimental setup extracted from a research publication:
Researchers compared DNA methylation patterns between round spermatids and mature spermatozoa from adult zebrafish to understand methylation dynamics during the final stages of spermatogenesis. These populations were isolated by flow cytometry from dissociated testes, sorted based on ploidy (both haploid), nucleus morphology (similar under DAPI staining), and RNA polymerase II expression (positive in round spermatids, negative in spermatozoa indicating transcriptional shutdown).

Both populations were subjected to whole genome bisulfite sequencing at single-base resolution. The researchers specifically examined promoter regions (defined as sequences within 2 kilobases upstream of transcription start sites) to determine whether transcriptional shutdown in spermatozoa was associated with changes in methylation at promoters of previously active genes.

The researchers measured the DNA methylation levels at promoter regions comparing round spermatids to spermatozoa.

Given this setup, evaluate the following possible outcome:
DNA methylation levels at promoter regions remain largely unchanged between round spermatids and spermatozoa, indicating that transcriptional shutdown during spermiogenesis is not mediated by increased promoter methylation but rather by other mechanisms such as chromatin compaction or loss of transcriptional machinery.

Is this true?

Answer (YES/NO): YES